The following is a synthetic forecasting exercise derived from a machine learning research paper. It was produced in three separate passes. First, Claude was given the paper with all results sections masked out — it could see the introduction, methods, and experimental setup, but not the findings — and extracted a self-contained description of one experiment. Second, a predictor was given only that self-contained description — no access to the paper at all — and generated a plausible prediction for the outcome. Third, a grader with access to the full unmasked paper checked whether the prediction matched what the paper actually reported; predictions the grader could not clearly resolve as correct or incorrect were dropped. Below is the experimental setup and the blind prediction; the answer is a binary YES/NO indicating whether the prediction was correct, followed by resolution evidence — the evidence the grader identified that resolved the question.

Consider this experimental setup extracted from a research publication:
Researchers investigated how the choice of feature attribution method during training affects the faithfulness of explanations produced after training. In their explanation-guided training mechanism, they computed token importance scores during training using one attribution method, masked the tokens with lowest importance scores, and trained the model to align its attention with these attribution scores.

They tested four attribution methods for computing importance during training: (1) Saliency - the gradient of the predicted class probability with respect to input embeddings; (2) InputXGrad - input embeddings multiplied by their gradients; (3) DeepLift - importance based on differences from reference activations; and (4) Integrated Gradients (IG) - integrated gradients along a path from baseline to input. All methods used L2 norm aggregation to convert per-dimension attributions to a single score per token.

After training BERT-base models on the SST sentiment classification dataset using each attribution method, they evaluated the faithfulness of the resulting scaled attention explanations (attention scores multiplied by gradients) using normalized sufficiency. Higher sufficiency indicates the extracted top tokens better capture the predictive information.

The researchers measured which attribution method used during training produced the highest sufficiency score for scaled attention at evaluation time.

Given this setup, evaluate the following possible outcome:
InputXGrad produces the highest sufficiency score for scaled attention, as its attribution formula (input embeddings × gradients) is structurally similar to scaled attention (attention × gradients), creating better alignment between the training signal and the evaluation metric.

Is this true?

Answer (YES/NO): NO